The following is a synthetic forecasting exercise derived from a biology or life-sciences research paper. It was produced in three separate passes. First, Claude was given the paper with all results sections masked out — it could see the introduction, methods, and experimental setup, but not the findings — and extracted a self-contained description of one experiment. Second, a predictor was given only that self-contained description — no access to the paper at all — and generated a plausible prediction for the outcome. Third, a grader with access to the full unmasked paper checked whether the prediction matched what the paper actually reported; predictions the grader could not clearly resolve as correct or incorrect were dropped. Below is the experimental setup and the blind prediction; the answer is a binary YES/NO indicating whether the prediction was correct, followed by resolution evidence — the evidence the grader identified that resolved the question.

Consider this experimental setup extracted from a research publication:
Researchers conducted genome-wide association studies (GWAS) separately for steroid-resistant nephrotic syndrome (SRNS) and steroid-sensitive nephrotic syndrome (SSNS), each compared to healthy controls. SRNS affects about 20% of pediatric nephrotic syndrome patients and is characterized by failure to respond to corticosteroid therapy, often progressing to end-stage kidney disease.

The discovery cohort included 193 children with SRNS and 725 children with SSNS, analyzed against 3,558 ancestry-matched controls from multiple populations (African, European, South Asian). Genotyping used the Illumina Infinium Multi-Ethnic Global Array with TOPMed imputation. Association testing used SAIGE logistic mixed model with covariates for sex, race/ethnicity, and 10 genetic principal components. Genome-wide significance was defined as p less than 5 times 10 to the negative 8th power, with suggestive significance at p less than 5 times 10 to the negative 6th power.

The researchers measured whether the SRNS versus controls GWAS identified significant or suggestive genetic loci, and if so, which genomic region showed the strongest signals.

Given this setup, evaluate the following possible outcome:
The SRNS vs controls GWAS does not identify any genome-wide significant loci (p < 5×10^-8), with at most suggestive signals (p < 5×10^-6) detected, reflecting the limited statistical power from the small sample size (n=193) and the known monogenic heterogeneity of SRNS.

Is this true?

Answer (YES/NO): YES